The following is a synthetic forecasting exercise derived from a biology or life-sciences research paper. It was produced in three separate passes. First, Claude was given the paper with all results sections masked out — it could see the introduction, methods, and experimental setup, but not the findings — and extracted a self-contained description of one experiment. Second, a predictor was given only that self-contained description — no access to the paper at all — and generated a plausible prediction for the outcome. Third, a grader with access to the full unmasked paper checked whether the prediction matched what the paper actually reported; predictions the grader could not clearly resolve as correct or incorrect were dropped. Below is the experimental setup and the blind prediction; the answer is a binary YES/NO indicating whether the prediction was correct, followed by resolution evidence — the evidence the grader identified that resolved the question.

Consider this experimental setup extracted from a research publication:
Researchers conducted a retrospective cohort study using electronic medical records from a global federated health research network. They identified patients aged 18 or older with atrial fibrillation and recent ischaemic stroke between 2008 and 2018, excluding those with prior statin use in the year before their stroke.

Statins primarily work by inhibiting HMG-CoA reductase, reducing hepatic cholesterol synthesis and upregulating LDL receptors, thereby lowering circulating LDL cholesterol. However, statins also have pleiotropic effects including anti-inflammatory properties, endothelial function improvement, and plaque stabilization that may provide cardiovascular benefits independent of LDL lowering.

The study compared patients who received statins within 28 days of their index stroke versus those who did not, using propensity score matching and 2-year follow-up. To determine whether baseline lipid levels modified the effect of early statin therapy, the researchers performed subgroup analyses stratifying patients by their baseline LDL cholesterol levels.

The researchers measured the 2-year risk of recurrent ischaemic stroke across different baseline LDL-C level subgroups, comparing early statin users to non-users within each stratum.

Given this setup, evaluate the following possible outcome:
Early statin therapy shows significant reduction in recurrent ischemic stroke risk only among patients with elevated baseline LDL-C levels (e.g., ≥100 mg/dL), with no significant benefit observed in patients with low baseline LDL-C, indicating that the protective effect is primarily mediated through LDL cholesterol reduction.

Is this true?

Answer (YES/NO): NO